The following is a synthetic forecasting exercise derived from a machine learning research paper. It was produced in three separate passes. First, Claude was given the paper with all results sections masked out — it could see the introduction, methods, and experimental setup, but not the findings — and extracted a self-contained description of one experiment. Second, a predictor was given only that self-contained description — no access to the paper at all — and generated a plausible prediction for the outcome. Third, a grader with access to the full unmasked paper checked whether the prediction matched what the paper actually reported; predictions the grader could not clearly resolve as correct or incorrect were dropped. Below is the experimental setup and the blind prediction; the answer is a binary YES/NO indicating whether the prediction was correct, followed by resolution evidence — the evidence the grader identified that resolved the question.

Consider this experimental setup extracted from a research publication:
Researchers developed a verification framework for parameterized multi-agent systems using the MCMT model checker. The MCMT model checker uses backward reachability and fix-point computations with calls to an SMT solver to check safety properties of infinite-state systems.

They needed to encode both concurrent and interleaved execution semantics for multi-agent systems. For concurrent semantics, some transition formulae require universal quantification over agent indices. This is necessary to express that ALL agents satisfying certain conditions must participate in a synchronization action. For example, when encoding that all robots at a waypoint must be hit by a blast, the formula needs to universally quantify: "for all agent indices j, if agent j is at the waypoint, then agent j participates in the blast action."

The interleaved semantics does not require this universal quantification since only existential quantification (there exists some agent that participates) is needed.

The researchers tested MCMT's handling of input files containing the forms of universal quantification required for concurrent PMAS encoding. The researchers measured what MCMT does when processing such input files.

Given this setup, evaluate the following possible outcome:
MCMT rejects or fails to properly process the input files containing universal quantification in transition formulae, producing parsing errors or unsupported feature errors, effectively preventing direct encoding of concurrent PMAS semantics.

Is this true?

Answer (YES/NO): NO